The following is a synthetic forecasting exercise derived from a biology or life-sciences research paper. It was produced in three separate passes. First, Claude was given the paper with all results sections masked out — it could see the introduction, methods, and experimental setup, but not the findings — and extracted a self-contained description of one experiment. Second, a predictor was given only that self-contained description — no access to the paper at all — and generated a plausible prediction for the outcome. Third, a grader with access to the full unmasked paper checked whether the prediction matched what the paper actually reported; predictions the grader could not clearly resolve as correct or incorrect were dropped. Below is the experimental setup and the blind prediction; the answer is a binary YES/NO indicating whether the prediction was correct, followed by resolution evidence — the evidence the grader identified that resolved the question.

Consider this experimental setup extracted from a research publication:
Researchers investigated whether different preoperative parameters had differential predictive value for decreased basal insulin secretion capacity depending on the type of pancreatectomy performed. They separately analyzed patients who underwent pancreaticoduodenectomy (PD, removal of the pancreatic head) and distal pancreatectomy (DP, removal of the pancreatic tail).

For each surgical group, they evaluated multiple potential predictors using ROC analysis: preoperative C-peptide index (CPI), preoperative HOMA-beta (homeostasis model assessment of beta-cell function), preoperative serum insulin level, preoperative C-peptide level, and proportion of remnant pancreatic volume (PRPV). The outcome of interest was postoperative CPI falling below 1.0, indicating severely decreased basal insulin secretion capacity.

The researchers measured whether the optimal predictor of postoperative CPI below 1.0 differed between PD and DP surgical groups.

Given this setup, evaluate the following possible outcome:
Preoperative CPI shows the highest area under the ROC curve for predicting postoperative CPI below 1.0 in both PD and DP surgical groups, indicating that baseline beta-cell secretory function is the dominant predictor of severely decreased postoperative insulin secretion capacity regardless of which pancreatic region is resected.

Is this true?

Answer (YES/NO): NO